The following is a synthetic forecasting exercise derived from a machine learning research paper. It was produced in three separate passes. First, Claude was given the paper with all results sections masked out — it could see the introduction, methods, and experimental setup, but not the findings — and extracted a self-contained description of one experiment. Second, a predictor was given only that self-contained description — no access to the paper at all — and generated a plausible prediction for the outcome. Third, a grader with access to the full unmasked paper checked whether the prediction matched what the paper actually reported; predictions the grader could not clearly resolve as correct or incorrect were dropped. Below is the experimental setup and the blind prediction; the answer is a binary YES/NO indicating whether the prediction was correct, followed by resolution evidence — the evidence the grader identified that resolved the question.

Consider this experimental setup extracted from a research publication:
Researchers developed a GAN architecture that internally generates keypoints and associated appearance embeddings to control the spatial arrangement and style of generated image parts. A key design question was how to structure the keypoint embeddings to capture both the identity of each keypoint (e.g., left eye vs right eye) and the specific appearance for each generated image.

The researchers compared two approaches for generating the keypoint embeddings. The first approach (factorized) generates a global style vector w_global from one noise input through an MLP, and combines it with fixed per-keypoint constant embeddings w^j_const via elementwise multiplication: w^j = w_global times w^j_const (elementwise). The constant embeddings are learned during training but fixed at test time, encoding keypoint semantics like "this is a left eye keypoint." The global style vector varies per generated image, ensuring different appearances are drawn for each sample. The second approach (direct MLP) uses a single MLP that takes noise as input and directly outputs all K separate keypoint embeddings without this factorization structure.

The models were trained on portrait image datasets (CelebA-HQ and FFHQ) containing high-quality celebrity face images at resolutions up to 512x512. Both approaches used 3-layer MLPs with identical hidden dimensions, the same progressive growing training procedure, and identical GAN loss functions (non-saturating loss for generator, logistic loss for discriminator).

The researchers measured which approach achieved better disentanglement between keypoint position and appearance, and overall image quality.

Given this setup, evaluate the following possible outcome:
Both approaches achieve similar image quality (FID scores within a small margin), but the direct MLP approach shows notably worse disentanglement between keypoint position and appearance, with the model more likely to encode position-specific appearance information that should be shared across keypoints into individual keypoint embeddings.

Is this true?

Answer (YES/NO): NO